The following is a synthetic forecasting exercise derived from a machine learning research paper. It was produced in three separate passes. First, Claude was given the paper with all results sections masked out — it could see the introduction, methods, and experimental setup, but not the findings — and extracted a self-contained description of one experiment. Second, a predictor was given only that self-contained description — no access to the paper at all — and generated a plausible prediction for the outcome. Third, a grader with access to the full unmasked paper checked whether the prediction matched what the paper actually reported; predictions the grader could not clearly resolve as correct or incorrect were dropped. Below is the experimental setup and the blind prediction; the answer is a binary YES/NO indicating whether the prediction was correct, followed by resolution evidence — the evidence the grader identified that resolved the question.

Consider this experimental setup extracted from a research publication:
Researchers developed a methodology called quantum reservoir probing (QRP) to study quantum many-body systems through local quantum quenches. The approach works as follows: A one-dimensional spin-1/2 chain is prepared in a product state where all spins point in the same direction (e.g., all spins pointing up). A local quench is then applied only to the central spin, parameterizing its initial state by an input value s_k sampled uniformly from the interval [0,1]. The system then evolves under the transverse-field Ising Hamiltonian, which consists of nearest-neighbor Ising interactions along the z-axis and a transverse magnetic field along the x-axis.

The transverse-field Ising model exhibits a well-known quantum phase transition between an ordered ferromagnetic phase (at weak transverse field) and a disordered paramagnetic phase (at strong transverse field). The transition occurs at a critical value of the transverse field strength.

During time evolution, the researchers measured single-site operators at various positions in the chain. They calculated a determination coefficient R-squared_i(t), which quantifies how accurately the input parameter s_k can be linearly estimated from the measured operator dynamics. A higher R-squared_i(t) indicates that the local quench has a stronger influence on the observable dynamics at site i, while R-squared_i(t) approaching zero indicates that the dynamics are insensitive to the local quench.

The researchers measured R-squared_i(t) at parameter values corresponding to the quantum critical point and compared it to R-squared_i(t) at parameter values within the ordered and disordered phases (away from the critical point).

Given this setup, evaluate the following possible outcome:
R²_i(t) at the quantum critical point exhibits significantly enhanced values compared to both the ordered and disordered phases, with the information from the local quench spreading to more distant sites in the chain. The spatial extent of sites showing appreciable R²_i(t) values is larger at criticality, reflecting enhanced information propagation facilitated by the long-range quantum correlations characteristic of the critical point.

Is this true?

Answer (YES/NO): NO